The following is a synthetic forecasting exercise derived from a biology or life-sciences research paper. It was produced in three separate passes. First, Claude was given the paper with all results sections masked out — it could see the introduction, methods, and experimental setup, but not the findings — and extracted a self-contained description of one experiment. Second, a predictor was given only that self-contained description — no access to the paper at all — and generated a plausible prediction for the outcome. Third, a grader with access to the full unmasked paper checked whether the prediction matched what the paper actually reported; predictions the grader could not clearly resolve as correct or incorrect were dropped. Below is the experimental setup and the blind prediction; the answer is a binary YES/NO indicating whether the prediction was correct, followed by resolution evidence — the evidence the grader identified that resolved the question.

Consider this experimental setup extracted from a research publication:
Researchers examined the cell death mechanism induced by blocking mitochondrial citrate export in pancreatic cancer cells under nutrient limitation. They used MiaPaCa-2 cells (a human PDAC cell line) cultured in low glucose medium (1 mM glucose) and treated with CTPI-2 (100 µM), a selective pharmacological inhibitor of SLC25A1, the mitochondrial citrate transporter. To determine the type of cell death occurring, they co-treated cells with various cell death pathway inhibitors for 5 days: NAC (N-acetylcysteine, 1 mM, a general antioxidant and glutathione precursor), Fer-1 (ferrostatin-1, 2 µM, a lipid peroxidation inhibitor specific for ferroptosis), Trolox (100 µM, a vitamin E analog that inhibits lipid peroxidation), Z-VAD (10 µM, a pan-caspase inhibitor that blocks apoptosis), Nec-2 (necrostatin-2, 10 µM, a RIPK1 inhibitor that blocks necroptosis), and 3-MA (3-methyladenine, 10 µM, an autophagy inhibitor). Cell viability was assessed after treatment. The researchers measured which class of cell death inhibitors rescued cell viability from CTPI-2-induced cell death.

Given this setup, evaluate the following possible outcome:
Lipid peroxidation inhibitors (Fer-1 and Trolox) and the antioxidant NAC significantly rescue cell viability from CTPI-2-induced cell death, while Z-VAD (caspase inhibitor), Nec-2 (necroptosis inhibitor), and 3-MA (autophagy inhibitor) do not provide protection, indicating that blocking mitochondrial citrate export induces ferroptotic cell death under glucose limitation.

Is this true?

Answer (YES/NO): YES